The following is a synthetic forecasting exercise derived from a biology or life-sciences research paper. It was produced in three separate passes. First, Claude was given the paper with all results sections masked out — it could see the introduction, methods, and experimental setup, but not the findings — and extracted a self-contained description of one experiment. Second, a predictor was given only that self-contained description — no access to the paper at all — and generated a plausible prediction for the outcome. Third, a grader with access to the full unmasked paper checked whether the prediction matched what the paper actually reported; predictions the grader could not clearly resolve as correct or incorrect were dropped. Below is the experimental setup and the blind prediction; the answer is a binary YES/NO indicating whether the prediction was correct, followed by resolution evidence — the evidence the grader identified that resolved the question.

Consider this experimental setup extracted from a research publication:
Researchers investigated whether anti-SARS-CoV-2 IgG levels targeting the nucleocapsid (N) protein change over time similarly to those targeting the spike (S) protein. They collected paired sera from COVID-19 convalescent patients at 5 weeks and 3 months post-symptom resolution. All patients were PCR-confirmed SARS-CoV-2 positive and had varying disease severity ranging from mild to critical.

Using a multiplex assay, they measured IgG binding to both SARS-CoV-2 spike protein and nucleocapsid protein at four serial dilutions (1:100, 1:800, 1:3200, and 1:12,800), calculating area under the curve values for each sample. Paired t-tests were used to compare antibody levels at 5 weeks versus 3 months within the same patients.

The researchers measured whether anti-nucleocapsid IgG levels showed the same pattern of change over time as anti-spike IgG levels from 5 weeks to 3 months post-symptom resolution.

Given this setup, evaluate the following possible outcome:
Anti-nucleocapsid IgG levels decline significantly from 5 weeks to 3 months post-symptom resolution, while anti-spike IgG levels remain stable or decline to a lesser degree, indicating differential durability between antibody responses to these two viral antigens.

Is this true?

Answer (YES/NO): NO